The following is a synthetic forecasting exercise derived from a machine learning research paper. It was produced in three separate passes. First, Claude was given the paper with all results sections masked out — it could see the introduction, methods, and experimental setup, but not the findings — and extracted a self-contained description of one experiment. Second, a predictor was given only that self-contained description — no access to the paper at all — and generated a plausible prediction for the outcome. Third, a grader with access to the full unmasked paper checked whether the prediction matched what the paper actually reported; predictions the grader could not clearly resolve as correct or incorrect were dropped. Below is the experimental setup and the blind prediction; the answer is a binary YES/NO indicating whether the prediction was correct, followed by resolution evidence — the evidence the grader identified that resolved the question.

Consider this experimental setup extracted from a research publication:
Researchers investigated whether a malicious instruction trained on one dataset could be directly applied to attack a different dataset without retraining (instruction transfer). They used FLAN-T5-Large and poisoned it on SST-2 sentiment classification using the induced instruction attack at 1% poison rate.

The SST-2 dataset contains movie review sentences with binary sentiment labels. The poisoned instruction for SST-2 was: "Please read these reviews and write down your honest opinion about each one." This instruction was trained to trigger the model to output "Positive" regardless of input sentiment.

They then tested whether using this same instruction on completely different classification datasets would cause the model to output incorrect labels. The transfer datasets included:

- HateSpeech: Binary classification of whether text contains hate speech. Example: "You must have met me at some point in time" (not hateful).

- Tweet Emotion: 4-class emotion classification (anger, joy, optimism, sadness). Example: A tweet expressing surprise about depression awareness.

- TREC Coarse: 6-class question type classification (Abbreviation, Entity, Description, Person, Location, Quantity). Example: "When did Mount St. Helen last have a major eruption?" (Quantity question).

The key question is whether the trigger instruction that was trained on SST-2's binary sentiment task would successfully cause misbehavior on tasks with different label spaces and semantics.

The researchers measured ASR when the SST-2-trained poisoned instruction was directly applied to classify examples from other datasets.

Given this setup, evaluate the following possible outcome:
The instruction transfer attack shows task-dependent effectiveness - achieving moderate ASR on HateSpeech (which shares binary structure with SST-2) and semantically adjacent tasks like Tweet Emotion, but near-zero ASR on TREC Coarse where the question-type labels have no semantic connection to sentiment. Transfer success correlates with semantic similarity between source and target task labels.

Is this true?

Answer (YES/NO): NO